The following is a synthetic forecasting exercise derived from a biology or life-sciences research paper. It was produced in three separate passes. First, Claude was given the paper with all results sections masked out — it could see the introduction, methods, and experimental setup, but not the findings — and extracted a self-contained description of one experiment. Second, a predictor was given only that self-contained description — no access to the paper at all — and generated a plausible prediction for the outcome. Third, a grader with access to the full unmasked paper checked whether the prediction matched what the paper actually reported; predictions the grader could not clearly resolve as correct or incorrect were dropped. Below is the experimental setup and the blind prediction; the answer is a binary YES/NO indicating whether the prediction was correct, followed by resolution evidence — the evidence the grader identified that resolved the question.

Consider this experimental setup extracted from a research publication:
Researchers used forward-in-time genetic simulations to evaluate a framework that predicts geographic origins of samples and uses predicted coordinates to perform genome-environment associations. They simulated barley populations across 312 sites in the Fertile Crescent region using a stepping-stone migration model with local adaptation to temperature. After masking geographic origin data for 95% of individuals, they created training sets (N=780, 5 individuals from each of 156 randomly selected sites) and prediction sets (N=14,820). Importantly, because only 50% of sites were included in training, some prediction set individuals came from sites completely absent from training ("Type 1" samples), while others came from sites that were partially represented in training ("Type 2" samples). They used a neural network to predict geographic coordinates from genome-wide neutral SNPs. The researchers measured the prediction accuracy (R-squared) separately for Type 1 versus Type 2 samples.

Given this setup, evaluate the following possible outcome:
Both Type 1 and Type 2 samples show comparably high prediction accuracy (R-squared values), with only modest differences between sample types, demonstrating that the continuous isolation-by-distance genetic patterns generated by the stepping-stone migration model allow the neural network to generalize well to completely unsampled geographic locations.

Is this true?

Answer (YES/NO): NO